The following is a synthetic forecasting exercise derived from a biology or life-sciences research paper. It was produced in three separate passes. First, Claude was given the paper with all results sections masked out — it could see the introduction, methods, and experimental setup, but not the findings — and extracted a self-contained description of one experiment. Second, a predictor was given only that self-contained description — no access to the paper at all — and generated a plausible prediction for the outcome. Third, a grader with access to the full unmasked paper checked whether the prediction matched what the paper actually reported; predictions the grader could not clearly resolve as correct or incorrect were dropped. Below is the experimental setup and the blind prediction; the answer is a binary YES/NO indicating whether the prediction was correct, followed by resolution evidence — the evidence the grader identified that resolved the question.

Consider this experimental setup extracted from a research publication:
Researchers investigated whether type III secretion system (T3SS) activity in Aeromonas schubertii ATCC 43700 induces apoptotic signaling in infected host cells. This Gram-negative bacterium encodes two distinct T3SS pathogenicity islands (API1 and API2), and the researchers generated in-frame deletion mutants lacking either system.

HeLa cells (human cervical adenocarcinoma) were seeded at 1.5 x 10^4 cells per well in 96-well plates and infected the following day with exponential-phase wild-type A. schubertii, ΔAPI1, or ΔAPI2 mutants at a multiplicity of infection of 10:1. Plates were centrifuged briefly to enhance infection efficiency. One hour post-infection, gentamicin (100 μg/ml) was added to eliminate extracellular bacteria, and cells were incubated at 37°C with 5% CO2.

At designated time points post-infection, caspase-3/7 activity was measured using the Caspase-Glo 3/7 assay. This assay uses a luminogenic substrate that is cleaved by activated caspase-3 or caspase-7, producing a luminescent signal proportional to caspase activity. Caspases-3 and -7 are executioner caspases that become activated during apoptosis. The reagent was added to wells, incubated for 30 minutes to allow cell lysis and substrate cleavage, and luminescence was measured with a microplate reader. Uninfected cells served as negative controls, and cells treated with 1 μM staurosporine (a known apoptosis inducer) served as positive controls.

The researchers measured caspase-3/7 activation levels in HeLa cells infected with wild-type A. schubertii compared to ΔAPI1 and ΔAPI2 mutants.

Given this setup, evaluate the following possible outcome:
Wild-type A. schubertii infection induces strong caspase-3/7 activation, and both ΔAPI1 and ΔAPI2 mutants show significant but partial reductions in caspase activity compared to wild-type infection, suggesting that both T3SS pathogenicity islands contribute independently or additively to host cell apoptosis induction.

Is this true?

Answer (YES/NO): NO